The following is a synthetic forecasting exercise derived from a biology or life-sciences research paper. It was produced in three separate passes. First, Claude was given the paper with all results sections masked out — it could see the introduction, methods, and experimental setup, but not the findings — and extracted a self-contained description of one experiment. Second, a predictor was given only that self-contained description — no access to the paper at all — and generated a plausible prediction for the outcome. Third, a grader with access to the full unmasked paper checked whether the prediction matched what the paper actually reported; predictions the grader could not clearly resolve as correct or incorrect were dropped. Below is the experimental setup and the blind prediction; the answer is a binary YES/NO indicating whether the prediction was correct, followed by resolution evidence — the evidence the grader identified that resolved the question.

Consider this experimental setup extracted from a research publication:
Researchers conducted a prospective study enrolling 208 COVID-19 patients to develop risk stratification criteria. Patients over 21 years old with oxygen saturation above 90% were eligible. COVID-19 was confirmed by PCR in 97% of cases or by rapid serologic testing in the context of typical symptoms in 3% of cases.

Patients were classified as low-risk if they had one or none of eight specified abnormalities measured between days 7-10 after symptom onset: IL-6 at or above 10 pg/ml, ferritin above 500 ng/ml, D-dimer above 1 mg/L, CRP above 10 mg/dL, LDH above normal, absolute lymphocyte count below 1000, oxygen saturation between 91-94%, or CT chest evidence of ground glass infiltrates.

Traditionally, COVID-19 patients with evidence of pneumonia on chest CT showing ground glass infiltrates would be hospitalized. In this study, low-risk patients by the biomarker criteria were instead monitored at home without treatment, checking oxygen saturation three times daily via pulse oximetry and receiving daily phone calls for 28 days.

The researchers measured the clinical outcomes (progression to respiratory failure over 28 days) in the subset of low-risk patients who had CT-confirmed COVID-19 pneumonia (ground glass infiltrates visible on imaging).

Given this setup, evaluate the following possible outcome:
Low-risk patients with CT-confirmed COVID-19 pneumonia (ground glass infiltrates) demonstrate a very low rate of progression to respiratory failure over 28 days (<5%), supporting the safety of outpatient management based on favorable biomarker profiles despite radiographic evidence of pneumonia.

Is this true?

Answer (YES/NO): YES